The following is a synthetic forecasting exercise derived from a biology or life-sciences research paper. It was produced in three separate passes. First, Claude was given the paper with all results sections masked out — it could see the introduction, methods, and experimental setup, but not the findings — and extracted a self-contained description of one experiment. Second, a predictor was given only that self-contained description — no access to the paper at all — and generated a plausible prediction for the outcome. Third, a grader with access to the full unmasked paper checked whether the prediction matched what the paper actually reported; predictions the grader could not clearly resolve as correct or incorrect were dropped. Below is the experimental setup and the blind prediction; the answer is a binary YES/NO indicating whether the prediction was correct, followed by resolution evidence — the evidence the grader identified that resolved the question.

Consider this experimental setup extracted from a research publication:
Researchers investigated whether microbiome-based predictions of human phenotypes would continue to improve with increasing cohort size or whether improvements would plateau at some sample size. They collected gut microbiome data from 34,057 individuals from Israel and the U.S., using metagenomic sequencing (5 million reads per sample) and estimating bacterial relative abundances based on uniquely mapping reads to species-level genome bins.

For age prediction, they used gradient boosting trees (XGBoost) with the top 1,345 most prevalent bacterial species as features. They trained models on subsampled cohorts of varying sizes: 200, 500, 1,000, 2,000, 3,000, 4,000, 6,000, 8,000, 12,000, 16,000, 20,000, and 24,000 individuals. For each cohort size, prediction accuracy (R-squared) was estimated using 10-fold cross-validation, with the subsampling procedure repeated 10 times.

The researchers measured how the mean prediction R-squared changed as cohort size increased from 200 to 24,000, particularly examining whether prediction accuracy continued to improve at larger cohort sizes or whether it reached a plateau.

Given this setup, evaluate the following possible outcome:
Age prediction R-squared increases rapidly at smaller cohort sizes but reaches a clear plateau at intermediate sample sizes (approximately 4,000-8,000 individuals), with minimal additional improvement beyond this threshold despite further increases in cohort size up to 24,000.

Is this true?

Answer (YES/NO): NO